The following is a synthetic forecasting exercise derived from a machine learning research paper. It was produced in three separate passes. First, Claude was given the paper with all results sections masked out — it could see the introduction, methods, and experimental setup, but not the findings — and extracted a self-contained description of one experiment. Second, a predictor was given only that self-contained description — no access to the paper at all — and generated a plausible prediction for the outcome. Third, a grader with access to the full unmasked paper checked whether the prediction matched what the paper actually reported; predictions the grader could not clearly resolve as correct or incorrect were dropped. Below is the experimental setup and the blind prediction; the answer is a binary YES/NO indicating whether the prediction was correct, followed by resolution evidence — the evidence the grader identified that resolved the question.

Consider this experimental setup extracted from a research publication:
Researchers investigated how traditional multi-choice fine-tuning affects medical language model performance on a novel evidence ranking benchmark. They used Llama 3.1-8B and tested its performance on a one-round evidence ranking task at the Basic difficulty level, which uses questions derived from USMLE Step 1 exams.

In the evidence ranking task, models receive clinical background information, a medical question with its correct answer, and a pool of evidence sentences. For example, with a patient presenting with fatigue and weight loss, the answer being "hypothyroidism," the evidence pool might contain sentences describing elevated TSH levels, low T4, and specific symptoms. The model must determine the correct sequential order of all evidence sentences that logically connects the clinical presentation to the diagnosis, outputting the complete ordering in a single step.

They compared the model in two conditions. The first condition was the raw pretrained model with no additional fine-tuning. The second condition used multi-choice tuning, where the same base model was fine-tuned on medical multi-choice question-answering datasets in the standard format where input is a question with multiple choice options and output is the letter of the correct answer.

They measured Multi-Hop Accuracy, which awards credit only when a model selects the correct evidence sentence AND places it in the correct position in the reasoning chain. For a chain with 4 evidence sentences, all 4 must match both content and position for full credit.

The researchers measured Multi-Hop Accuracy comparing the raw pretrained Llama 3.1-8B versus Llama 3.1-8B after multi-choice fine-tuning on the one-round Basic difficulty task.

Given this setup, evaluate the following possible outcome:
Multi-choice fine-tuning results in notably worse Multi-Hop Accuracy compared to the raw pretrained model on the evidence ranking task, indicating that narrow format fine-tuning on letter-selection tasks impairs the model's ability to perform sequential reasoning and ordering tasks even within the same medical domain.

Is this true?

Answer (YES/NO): YES